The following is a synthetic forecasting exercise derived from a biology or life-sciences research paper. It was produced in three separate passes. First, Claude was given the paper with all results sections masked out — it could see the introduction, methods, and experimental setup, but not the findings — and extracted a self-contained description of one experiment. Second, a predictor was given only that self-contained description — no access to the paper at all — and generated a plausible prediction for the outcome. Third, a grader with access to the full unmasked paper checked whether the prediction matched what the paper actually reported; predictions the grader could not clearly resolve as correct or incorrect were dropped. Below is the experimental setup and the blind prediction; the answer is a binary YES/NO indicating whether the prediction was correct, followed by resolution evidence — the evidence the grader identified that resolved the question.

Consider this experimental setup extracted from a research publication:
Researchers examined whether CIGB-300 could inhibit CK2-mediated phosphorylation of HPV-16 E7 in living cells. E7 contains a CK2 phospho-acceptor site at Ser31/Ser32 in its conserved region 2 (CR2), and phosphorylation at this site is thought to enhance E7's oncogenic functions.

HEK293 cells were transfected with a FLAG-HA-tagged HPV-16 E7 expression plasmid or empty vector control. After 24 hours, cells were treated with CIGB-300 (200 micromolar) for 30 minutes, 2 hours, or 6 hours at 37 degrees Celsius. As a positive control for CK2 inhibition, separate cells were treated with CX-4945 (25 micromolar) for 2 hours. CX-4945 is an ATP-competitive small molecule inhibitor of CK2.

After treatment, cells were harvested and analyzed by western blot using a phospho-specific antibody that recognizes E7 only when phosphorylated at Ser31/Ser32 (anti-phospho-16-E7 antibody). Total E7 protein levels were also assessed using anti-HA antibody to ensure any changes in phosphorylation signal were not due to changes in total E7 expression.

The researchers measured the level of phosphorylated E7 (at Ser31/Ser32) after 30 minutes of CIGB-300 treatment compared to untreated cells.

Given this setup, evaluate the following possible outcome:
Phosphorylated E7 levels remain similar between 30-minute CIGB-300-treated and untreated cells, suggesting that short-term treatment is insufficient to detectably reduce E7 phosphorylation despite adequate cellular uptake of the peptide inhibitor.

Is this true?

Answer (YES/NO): NO